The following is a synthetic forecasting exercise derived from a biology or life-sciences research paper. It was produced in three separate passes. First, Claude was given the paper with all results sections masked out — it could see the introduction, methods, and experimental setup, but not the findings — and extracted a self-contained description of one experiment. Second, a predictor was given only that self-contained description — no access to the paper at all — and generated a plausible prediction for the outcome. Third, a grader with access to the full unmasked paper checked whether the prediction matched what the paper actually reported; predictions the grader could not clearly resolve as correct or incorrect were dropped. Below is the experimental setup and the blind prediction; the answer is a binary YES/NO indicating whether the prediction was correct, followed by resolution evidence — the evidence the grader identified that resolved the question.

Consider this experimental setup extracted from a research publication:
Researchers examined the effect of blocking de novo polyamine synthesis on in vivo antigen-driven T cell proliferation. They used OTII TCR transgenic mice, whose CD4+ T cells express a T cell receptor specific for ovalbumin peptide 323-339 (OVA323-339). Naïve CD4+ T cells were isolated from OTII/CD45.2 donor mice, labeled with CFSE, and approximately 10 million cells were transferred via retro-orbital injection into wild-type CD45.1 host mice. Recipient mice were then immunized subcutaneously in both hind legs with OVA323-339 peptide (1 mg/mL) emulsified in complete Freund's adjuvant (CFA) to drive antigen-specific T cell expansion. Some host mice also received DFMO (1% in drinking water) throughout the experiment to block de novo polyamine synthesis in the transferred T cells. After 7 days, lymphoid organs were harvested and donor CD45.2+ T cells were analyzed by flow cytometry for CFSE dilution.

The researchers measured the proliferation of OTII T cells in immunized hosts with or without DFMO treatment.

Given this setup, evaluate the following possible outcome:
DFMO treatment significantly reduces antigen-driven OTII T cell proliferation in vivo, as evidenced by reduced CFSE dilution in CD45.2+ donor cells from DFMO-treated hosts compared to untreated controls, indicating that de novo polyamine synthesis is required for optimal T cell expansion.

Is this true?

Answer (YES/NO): NO